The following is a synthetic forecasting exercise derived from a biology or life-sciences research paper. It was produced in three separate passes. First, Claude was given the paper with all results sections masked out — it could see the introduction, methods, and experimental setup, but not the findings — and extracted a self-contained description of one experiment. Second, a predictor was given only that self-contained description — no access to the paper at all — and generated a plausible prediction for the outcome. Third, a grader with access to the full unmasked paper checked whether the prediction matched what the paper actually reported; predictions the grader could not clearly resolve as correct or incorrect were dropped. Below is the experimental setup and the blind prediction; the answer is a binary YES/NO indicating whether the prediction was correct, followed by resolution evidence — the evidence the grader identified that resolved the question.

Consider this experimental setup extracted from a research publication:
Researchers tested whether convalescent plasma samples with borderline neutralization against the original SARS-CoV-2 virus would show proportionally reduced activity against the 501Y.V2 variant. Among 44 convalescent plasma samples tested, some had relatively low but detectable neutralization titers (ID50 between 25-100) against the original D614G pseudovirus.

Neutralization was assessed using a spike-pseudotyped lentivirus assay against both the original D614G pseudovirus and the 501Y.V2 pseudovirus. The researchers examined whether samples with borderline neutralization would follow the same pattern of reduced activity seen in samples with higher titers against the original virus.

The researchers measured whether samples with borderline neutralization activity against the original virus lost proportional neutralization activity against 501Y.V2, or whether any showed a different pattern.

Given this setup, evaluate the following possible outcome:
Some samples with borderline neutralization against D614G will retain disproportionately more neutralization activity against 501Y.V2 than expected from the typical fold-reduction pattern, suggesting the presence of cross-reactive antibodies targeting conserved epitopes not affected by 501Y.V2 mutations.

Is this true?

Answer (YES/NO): YES